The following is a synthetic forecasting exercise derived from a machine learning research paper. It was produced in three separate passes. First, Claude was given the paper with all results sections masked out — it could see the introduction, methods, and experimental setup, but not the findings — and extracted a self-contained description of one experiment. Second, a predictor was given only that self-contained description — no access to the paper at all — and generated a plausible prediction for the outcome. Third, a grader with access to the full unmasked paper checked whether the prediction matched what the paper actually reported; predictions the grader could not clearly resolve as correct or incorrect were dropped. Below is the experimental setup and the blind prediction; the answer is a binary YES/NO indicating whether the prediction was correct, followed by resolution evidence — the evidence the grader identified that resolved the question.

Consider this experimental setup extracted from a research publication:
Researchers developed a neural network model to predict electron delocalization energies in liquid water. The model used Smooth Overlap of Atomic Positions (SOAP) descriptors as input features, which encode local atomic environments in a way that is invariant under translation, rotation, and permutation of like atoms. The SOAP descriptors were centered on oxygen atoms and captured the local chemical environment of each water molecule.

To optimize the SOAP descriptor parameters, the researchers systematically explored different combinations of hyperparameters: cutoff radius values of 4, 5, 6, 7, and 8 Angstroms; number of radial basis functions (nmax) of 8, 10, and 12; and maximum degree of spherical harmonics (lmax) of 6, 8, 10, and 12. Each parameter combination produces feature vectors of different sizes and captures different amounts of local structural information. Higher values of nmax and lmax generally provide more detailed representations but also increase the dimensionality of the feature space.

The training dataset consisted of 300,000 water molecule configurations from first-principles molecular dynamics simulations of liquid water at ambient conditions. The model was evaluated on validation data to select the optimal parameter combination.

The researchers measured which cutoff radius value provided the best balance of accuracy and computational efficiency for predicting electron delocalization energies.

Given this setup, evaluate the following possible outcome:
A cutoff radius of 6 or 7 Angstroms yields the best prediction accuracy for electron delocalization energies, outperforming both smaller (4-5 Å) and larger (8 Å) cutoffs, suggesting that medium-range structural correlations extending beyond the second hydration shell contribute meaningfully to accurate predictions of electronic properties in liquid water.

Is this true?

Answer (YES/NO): NO